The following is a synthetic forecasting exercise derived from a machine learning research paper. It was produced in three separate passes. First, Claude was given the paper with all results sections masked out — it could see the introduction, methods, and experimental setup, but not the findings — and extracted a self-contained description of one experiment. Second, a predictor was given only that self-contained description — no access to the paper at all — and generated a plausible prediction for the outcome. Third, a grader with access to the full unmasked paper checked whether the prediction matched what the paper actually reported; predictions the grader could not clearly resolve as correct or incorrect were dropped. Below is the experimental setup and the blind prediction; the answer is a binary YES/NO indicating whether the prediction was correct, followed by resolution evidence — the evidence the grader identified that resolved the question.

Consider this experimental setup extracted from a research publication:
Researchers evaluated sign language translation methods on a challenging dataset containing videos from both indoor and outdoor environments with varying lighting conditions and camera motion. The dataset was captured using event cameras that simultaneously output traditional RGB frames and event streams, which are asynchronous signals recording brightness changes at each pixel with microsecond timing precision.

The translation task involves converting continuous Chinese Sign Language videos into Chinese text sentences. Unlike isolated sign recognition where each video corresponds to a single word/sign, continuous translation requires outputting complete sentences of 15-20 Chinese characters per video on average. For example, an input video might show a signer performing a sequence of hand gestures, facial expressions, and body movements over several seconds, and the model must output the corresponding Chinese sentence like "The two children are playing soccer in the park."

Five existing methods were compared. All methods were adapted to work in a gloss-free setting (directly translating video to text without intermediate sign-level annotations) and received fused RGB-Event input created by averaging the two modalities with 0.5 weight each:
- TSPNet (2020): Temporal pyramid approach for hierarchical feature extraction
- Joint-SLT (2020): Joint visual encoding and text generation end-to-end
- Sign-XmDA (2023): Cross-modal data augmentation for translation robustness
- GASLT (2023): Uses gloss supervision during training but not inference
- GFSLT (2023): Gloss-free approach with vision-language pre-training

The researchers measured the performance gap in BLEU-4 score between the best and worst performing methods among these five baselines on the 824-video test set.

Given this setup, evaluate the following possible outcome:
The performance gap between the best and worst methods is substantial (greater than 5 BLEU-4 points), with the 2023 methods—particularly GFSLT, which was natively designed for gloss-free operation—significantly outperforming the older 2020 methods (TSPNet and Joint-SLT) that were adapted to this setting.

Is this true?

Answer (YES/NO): YES